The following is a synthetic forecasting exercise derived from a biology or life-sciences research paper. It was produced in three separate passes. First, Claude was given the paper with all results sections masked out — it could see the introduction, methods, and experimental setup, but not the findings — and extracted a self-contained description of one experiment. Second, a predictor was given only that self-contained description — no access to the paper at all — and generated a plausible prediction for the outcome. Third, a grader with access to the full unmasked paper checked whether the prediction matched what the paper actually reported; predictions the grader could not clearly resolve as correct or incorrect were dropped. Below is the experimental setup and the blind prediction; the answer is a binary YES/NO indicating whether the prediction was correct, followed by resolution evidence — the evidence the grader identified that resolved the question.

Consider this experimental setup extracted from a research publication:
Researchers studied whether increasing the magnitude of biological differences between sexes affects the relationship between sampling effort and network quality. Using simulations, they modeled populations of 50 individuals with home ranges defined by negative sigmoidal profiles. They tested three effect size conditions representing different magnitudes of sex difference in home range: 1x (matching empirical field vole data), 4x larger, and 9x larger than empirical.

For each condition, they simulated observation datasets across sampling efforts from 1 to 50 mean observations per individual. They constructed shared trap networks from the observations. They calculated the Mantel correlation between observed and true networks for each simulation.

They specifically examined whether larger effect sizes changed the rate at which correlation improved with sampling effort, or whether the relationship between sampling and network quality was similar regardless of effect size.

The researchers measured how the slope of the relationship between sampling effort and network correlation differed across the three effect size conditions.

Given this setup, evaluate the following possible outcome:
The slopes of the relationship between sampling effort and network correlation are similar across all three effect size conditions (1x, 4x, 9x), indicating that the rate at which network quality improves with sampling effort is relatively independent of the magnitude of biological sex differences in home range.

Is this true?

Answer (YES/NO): YES